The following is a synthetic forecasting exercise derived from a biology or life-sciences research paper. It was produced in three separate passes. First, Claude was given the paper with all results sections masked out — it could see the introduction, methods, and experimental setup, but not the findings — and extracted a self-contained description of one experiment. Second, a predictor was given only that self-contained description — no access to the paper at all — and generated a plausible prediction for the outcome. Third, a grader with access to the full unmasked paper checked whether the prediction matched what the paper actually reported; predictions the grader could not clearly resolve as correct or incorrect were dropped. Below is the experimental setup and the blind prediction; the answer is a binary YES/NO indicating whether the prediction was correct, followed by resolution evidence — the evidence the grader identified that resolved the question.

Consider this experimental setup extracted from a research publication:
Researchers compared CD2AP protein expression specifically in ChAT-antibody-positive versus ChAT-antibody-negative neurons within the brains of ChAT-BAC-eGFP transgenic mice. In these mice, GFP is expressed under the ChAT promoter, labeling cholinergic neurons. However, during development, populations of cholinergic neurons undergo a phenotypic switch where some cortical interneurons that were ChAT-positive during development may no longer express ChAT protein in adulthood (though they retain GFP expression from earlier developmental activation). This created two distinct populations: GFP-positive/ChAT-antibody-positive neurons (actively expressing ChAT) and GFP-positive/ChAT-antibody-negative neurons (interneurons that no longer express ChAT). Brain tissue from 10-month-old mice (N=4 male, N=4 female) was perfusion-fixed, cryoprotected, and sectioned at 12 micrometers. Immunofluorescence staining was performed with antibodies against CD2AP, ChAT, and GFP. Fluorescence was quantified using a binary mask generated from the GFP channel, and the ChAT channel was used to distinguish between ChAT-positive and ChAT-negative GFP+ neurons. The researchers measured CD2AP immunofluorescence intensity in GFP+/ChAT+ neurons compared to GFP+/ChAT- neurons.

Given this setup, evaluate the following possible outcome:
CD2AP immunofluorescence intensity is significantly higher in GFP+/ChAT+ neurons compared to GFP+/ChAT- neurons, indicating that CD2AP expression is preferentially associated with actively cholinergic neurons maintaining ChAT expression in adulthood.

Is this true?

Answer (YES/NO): YES